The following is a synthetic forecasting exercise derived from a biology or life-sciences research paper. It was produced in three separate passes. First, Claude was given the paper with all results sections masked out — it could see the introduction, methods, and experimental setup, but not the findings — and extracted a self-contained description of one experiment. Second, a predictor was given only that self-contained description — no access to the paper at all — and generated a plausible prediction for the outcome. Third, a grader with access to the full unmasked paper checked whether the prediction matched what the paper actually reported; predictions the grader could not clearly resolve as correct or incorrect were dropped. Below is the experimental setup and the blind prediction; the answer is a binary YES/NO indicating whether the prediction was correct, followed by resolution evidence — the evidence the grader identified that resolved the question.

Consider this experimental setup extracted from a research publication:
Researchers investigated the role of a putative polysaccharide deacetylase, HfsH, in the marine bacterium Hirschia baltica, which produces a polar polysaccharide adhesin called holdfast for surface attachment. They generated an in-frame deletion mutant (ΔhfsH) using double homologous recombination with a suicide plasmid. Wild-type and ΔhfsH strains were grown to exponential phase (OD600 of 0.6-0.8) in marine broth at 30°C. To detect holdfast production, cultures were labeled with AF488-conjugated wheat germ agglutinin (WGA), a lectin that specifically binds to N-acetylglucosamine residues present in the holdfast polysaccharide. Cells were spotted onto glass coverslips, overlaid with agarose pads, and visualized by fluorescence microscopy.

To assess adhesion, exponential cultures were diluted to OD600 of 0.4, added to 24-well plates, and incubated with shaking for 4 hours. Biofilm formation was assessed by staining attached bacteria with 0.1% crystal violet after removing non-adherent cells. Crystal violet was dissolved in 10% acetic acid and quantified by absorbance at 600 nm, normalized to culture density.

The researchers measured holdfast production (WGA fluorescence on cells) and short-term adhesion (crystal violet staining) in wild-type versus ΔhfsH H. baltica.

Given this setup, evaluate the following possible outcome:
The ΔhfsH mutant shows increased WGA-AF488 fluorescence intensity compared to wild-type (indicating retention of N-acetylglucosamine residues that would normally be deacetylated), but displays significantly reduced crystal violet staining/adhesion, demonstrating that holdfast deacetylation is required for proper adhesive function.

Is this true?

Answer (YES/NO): NO